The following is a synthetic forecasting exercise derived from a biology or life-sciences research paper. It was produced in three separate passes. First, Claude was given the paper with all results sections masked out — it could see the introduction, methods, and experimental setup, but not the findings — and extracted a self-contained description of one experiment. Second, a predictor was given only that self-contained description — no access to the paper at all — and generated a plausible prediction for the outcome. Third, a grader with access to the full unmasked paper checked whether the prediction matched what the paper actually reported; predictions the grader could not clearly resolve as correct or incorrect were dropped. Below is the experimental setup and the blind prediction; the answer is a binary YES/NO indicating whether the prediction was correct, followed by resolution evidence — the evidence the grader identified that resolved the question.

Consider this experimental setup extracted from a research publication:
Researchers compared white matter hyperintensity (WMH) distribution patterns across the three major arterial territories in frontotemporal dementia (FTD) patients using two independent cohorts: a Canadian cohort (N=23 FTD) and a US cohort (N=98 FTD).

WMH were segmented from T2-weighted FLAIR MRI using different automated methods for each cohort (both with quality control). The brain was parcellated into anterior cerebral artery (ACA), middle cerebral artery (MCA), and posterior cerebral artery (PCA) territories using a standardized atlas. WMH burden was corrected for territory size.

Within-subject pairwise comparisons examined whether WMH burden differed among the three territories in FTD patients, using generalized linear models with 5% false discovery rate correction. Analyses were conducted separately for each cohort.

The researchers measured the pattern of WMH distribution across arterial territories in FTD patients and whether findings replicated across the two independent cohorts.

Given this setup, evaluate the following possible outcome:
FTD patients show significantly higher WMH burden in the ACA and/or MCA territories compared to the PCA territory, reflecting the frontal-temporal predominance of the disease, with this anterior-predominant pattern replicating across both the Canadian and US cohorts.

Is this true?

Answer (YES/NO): NO